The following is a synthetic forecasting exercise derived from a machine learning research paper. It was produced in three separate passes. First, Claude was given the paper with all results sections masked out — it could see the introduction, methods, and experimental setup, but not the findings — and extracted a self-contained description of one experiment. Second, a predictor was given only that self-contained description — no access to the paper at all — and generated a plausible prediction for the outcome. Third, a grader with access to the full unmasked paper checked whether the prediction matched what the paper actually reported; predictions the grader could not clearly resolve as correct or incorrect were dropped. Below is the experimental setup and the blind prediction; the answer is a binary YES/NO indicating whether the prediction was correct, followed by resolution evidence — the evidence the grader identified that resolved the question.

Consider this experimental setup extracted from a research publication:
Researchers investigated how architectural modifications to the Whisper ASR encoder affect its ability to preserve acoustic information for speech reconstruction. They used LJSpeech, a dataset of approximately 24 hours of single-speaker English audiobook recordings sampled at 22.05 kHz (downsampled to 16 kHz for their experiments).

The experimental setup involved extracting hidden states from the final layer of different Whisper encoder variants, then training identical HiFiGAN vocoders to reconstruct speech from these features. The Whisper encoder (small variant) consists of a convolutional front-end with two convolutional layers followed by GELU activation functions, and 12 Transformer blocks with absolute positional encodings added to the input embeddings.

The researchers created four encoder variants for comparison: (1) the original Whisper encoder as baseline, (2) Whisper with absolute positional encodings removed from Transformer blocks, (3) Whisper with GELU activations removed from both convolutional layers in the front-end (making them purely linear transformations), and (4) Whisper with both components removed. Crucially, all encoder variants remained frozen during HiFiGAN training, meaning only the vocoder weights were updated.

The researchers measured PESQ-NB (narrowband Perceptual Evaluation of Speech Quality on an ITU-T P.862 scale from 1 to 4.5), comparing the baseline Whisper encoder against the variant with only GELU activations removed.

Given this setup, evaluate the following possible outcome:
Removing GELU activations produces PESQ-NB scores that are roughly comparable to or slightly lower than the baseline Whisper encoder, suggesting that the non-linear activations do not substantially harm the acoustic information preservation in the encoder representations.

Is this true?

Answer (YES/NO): NO